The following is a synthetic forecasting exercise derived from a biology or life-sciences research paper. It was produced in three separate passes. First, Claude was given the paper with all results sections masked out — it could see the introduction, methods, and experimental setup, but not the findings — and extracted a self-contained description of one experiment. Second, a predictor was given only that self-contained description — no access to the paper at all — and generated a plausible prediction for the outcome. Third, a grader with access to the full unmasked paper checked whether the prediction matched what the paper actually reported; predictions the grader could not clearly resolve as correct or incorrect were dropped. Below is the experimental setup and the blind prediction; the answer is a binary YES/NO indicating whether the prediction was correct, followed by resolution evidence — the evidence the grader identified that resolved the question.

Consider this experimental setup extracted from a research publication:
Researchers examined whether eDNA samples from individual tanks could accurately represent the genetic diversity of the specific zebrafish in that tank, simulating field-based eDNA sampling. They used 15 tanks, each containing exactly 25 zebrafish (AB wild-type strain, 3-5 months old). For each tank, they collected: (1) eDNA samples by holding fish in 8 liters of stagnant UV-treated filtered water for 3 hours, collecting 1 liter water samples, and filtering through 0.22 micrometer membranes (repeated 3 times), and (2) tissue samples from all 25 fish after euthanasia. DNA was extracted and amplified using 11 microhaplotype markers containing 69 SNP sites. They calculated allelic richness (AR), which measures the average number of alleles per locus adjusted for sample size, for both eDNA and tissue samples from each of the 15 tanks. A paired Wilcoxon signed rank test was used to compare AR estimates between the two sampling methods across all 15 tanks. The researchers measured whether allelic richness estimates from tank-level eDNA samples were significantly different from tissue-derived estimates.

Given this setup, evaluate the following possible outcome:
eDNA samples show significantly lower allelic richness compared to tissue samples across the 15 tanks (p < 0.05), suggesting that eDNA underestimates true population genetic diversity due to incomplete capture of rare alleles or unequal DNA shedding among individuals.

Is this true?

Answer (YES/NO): YES